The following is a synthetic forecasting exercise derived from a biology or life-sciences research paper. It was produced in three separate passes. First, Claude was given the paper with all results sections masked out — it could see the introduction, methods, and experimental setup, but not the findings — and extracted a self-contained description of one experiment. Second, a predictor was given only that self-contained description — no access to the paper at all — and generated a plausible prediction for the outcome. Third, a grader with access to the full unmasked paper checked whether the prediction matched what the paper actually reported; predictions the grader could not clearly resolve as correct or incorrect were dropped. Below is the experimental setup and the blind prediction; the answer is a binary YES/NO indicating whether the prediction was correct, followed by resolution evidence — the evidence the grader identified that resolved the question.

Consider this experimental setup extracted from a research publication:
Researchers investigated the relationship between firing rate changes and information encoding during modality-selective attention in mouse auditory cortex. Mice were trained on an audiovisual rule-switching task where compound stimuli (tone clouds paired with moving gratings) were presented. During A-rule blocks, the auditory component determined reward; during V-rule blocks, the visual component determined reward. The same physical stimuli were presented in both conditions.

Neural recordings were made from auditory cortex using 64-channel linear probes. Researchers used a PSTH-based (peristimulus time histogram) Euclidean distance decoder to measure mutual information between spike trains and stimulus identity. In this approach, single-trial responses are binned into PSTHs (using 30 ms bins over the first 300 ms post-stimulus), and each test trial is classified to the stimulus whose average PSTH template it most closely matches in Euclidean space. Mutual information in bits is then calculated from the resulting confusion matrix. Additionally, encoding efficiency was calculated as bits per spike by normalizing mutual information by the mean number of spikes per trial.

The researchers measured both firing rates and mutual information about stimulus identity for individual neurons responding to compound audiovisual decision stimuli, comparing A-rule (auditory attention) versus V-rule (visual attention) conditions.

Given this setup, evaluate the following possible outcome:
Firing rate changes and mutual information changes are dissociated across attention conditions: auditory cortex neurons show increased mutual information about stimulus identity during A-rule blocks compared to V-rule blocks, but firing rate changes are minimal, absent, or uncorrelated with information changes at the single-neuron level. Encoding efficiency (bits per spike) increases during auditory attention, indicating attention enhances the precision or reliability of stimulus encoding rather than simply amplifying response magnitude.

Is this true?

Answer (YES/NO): NO